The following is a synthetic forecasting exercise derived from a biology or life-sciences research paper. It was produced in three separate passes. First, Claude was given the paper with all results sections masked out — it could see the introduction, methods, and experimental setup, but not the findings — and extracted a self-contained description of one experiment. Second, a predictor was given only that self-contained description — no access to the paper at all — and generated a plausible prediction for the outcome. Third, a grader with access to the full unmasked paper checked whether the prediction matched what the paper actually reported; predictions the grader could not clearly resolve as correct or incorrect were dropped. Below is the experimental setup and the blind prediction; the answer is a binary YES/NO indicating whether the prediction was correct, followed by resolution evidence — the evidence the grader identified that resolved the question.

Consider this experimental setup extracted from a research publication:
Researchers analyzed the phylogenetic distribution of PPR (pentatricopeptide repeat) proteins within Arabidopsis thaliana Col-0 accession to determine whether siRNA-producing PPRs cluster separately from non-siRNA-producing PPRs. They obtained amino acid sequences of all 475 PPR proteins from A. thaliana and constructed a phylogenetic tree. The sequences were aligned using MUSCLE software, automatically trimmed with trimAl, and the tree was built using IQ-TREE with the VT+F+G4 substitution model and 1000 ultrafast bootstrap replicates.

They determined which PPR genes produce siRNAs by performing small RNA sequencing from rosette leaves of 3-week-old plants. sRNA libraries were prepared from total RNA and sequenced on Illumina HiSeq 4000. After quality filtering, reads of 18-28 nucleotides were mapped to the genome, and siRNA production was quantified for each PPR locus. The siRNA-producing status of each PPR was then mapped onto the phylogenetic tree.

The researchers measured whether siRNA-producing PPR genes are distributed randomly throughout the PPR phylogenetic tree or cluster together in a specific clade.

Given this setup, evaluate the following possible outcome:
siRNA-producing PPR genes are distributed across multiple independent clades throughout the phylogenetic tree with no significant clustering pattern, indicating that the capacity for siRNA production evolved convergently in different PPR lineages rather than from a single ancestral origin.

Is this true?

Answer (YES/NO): NO